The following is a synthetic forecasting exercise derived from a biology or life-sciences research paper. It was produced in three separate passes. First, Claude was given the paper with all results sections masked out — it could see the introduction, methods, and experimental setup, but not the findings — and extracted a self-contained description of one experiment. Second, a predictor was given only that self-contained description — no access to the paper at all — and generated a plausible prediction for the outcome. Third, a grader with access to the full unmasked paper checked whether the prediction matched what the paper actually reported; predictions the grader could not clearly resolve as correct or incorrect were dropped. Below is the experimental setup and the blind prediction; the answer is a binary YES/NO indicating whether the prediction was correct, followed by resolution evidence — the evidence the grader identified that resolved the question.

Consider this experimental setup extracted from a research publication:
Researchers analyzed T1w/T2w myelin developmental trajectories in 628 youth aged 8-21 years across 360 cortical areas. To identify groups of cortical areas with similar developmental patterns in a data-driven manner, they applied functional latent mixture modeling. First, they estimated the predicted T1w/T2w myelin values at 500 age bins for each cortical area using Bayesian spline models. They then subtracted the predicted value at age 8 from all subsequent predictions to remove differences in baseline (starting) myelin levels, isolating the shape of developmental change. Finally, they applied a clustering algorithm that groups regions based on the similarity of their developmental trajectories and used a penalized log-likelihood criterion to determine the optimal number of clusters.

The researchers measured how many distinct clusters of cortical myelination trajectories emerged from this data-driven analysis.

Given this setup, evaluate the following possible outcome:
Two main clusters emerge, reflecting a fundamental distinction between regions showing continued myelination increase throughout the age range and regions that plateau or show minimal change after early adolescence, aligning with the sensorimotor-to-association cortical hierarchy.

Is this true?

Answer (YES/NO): NO